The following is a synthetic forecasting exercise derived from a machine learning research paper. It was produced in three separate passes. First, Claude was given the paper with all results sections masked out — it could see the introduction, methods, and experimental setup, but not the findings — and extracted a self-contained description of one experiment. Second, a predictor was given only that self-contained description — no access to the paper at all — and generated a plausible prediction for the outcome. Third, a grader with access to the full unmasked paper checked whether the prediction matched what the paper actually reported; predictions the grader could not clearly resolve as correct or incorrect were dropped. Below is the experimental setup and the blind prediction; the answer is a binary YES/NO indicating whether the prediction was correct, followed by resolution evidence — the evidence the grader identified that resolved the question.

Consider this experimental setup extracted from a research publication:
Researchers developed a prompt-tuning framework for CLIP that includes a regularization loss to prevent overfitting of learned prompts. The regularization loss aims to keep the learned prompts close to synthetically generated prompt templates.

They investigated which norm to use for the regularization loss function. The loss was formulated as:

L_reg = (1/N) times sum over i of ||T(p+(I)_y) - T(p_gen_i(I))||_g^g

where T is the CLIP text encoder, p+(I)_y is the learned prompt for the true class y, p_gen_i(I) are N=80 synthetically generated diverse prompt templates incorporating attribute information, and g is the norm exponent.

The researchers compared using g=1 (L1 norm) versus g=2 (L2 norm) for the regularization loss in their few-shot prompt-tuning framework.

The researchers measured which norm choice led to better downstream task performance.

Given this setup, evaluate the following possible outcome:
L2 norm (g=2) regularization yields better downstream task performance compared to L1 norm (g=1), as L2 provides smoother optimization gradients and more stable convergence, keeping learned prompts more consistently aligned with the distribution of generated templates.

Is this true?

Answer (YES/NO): NO